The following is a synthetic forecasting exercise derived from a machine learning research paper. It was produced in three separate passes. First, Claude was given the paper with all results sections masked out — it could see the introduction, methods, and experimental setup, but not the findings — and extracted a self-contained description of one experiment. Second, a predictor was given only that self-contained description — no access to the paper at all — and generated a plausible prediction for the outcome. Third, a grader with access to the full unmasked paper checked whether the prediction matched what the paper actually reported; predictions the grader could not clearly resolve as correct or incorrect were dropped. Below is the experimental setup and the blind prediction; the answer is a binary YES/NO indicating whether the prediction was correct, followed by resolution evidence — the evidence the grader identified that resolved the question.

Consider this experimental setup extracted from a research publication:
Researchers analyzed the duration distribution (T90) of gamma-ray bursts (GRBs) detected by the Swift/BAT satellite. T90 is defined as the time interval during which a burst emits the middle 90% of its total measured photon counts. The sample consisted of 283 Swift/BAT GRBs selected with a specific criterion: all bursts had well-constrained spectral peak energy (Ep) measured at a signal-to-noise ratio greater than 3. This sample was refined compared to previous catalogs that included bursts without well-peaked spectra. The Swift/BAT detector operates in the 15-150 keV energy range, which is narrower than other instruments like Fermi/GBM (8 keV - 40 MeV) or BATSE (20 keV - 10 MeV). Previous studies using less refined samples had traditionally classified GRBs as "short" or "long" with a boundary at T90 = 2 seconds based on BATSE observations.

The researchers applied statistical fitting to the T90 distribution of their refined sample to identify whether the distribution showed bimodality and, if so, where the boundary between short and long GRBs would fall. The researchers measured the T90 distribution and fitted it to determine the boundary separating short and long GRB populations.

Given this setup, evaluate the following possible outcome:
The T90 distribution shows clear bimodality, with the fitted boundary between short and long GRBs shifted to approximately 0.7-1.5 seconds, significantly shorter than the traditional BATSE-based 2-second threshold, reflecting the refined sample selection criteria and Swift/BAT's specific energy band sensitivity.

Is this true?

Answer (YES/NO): YES